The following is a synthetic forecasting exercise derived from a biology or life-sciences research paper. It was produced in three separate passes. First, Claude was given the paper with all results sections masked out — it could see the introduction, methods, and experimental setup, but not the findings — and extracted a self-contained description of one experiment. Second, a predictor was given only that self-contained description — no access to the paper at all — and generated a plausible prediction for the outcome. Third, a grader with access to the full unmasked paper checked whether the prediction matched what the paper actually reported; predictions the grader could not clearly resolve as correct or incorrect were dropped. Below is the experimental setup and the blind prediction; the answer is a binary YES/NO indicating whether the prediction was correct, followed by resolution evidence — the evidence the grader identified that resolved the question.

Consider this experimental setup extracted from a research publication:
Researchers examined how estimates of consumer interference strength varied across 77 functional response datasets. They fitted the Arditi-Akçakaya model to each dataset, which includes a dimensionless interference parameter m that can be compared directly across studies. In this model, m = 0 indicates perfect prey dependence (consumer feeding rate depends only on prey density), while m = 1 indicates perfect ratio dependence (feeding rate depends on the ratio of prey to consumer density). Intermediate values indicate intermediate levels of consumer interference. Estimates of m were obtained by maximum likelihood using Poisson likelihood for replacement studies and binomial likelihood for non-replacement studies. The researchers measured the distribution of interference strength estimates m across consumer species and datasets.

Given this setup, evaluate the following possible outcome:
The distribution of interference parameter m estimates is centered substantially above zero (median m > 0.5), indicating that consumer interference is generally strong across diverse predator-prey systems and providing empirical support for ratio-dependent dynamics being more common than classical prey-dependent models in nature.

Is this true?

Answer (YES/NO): NO